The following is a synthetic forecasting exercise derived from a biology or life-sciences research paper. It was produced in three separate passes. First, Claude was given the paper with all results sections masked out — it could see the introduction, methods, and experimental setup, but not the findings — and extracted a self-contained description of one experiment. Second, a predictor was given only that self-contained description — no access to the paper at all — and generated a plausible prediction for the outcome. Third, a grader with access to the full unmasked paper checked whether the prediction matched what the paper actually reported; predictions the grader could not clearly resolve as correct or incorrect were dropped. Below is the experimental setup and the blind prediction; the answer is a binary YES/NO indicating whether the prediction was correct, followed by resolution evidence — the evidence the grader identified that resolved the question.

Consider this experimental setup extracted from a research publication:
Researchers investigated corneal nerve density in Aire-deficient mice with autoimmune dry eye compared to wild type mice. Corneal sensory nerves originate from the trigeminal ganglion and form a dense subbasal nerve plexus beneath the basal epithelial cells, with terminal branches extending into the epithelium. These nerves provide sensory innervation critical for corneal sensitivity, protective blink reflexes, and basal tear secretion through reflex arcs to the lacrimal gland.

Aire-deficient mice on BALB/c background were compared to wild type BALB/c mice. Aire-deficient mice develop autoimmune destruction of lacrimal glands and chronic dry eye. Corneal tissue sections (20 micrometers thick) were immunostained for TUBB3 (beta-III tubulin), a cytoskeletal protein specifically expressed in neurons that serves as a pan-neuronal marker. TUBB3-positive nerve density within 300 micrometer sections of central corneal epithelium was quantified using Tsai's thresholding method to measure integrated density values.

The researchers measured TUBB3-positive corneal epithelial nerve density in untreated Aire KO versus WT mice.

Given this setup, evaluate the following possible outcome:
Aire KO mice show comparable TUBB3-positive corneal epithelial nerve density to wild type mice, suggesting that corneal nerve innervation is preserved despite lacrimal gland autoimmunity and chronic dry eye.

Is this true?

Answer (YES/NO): NO